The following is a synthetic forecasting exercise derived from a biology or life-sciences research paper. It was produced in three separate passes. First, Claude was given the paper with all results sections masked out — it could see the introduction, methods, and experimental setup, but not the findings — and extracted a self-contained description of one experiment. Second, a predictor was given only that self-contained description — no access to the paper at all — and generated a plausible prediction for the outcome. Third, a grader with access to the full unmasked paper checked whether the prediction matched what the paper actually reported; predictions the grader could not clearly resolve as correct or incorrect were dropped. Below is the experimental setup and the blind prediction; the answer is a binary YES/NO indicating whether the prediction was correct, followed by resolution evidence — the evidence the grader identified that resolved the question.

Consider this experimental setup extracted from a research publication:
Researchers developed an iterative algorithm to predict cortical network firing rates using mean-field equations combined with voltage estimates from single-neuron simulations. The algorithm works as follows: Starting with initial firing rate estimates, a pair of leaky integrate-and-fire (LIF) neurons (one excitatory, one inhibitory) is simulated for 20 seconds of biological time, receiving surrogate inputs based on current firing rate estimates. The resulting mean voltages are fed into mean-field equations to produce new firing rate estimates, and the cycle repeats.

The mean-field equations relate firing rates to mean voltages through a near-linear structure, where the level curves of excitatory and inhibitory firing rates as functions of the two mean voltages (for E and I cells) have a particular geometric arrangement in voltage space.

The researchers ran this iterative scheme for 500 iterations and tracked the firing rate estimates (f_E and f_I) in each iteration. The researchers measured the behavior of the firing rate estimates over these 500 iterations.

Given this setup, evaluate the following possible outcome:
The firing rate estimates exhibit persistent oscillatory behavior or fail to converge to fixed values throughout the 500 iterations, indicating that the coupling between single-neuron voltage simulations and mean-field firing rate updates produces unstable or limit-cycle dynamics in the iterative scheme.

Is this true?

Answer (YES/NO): NO